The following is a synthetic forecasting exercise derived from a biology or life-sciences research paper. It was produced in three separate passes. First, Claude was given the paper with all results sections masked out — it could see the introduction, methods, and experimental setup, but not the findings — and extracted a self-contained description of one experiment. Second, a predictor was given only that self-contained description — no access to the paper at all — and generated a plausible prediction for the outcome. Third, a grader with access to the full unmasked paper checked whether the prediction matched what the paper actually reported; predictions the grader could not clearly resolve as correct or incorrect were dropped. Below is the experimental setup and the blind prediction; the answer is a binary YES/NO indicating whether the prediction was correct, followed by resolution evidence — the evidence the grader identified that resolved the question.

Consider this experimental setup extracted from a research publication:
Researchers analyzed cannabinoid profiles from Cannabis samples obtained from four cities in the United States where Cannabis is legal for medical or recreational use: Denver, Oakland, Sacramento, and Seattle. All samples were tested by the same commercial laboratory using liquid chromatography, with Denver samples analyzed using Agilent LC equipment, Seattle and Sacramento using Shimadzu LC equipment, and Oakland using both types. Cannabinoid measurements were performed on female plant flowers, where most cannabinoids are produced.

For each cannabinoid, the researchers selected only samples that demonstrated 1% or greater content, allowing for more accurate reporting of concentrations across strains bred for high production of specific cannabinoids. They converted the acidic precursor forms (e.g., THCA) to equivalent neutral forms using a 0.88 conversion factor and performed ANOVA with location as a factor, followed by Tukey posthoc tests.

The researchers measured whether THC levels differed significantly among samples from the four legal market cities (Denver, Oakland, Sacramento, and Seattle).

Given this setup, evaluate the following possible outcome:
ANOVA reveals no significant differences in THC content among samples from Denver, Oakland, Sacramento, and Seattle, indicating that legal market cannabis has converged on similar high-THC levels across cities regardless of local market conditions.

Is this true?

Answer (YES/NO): NO